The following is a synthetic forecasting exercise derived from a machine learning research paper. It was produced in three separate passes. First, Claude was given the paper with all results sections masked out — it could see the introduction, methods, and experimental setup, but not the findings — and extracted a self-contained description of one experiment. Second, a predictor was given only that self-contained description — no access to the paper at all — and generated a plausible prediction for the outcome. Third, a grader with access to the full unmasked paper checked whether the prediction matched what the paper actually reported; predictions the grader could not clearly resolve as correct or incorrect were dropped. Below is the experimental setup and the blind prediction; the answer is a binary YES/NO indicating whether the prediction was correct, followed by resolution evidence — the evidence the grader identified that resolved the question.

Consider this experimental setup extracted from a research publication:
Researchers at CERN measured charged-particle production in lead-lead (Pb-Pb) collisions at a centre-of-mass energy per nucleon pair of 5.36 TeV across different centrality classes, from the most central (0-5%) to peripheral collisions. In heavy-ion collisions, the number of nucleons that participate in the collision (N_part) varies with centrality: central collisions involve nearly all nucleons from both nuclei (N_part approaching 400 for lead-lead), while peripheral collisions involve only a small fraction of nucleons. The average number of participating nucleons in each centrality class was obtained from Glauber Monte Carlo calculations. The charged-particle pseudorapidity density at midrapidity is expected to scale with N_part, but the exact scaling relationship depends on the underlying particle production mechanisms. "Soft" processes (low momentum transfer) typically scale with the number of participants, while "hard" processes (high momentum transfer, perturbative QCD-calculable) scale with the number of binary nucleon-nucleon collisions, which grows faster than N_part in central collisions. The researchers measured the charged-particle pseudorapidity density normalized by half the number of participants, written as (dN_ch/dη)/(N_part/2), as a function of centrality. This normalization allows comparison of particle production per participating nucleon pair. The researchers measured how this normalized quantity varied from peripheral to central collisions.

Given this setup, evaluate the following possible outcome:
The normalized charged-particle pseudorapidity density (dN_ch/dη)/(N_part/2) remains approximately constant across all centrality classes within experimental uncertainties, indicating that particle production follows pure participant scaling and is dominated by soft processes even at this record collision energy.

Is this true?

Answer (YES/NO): NO